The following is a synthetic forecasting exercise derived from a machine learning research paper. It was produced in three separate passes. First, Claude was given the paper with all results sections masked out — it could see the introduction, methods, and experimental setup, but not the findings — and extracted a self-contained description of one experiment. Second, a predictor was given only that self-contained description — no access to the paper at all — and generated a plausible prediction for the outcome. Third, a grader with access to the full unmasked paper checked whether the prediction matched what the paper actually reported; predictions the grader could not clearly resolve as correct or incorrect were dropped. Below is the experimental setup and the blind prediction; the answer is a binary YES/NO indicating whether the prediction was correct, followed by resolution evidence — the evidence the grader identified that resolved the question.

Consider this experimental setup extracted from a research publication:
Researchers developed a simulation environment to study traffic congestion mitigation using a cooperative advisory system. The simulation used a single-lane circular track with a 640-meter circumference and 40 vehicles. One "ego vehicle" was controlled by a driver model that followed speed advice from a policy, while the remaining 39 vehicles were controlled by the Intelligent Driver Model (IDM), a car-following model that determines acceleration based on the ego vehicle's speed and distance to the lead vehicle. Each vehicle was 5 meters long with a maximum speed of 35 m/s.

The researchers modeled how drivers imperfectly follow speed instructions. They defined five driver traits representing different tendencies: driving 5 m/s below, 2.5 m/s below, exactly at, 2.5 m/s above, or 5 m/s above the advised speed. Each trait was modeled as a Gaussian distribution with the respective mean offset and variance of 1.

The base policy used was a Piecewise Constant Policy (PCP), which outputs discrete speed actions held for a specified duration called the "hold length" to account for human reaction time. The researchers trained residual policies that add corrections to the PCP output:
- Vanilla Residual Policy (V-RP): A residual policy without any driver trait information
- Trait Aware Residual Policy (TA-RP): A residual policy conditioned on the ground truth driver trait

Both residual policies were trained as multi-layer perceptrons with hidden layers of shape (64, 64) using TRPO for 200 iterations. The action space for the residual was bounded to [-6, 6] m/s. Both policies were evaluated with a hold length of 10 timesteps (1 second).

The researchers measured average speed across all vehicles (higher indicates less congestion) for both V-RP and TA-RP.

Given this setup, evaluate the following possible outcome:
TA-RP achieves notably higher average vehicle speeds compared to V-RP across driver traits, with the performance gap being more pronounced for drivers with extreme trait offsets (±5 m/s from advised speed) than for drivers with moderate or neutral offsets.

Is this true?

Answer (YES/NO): NO